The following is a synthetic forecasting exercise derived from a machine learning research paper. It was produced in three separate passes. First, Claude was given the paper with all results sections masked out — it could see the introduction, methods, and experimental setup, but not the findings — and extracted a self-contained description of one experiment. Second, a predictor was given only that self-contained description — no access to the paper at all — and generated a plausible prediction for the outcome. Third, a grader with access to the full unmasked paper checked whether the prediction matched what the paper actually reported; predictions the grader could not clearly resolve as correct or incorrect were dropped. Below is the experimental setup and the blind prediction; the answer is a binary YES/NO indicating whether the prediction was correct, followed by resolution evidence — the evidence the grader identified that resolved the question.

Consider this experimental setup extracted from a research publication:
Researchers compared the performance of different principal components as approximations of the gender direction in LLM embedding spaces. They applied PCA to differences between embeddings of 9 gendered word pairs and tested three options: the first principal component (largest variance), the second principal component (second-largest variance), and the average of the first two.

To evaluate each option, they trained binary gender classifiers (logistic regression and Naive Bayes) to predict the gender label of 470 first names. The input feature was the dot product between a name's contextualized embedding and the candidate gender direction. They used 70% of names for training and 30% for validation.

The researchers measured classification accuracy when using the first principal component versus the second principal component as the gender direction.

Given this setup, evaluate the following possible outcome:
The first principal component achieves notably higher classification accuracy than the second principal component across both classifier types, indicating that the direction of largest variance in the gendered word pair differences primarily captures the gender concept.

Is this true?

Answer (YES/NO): YES